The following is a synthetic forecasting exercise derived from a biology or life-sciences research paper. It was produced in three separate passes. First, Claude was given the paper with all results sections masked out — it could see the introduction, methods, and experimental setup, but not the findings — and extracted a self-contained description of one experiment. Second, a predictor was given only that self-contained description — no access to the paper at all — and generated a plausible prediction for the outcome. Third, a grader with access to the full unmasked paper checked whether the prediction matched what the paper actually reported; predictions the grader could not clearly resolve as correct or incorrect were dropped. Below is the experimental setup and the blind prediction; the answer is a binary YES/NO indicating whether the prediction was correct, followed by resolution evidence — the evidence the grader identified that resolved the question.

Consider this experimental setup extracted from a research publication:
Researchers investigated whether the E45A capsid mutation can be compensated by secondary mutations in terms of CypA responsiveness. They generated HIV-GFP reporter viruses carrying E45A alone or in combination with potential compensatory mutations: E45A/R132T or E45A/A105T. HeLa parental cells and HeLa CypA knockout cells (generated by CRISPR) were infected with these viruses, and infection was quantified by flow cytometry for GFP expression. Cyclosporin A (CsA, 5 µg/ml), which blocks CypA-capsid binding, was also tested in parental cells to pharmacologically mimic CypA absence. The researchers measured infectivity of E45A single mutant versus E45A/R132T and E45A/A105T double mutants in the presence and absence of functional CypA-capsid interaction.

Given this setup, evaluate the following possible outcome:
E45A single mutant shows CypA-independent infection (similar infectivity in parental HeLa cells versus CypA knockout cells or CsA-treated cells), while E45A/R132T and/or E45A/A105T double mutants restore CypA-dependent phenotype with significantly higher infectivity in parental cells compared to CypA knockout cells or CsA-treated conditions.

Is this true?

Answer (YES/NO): NO